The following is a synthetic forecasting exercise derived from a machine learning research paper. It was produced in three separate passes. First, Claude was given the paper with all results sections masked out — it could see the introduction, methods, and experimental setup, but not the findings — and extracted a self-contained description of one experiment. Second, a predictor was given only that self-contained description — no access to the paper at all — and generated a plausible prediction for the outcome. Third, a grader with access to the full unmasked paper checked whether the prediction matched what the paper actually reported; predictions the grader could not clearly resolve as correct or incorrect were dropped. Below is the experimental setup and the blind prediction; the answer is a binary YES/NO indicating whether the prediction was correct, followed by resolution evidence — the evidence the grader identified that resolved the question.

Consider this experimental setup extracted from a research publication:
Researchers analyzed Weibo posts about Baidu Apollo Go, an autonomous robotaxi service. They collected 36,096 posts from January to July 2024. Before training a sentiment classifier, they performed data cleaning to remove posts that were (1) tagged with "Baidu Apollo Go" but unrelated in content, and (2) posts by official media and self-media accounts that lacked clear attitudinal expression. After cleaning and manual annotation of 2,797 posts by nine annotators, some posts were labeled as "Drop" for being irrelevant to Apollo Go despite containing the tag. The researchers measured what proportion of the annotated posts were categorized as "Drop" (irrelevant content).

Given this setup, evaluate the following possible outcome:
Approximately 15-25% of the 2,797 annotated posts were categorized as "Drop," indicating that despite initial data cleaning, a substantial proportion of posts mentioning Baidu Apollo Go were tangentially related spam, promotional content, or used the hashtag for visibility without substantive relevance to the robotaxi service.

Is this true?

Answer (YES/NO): NO